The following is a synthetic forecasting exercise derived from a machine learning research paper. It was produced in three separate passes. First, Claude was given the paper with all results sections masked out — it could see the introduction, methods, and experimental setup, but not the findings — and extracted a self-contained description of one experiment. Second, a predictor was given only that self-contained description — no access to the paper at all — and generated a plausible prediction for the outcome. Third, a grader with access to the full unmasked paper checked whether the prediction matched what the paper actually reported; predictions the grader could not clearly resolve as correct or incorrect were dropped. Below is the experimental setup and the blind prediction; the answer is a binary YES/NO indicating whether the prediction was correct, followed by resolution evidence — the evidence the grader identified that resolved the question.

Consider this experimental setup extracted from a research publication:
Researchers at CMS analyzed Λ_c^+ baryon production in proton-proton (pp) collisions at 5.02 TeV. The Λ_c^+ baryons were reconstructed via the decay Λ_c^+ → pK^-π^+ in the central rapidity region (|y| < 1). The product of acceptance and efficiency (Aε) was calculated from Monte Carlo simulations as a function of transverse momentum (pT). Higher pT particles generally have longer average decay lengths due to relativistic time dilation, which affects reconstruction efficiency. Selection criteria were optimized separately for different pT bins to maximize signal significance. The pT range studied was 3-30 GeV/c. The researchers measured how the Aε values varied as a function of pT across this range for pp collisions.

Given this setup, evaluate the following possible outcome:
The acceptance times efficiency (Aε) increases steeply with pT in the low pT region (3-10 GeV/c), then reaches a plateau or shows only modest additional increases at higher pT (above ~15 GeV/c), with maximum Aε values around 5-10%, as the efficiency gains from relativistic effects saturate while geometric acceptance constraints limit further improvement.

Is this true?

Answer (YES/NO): NO